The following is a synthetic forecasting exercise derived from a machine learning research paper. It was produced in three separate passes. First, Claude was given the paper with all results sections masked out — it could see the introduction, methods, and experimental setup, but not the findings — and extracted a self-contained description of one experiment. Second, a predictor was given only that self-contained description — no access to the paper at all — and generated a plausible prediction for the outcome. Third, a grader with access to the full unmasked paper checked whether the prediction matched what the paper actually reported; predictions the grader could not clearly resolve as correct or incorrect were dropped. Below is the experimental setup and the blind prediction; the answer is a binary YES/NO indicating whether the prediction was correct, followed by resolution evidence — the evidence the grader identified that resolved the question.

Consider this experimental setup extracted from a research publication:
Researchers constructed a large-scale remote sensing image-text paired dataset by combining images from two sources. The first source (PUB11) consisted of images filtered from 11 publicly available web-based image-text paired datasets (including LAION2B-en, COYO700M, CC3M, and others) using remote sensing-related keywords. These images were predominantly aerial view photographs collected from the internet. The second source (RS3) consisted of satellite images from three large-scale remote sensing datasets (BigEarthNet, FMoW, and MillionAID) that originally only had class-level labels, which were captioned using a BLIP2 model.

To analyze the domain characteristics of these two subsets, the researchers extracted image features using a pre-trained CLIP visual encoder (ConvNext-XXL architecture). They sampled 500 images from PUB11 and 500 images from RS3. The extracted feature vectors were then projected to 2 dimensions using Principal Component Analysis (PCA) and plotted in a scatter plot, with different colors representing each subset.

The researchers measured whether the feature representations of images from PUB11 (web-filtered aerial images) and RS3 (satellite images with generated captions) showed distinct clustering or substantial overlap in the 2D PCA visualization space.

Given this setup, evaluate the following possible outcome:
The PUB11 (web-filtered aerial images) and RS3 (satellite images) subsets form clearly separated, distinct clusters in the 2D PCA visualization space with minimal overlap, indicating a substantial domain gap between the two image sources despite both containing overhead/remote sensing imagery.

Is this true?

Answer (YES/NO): YES